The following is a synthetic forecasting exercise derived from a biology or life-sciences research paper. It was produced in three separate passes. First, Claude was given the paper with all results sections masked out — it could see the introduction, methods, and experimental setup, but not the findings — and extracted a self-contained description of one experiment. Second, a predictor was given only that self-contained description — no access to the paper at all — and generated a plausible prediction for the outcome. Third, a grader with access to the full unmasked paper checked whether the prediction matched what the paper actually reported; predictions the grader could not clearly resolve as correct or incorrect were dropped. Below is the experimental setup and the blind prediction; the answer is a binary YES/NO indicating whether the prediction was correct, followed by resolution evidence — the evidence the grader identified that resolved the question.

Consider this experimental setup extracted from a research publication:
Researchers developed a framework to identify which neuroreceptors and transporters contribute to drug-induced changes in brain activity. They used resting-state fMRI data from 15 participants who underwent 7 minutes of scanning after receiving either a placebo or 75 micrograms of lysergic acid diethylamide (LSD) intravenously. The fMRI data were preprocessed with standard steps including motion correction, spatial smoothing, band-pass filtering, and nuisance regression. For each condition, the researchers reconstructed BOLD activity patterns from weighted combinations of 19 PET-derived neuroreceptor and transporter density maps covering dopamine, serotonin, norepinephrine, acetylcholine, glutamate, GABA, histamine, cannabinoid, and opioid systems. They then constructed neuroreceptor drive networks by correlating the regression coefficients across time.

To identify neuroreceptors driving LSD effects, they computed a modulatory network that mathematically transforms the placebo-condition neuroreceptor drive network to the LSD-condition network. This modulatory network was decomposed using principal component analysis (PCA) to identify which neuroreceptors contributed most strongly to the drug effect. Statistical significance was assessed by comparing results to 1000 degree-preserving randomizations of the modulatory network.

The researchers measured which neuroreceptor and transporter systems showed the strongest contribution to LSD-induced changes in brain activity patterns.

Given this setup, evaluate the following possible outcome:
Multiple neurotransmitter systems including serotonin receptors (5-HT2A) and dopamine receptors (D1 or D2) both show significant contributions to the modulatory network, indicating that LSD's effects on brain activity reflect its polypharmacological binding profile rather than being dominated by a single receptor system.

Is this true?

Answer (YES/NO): NO